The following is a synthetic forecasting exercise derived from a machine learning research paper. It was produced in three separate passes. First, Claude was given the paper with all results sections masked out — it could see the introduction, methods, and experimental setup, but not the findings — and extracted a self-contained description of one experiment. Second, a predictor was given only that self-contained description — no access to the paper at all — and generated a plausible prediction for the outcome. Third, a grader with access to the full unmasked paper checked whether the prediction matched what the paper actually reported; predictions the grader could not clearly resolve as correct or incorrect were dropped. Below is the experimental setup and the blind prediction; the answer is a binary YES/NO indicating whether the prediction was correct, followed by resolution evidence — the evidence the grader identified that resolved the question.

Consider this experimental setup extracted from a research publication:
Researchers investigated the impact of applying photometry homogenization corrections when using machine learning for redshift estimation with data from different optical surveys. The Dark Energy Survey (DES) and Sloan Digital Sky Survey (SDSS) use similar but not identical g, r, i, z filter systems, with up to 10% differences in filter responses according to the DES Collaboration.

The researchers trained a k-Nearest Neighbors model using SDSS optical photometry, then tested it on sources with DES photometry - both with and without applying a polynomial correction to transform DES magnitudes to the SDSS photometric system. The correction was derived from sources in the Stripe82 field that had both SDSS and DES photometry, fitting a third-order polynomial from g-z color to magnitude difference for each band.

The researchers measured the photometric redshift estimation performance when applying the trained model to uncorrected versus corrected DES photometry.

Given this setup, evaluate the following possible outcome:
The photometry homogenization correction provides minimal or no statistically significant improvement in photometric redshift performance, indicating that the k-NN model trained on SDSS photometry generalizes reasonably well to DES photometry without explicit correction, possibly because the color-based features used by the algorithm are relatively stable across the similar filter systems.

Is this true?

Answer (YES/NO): NO